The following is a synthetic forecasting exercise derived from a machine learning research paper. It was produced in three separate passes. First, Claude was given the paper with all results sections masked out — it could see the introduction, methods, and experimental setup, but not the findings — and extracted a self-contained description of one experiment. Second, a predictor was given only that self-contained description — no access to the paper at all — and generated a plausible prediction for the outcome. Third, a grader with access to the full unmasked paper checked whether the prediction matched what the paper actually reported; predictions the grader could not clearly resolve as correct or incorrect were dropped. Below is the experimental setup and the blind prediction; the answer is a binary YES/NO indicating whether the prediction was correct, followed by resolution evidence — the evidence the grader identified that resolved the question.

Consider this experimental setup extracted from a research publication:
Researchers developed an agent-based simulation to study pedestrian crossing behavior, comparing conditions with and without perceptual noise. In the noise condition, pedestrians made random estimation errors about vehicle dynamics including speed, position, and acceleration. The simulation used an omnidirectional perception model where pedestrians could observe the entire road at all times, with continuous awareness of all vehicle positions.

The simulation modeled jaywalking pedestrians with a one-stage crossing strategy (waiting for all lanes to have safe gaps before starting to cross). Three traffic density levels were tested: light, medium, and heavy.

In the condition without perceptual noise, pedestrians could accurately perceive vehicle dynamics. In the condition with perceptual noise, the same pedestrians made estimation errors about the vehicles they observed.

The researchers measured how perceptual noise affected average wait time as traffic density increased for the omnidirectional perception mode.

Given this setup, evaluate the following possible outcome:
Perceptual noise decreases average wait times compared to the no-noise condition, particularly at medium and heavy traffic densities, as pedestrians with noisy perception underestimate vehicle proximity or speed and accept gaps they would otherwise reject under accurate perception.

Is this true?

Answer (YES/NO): NO